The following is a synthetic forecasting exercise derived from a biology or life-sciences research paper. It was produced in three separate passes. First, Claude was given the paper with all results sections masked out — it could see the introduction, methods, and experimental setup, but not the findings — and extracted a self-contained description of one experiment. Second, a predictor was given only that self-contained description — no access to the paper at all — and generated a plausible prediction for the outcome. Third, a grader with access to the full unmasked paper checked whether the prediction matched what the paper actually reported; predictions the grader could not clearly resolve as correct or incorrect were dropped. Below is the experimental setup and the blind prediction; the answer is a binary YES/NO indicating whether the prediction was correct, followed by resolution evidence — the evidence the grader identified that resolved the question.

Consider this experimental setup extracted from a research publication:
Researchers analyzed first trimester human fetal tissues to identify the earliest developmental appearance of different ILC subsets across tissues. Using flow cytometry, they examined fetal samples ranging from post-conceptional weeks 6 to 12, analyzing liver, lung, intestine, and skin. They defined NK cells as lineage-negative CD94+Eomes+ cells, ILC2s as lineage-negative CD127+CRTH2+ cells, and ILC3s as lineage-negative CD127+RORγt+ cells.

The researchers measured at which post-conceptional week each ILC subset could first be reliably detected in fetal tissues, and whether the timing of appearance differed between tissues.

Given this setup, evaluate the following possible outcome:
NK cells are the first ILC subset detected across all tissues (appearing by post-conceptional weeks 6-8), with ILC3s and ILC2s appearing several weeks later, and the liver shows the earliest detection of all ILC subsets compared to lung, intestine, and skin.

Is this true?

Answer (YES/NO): NO